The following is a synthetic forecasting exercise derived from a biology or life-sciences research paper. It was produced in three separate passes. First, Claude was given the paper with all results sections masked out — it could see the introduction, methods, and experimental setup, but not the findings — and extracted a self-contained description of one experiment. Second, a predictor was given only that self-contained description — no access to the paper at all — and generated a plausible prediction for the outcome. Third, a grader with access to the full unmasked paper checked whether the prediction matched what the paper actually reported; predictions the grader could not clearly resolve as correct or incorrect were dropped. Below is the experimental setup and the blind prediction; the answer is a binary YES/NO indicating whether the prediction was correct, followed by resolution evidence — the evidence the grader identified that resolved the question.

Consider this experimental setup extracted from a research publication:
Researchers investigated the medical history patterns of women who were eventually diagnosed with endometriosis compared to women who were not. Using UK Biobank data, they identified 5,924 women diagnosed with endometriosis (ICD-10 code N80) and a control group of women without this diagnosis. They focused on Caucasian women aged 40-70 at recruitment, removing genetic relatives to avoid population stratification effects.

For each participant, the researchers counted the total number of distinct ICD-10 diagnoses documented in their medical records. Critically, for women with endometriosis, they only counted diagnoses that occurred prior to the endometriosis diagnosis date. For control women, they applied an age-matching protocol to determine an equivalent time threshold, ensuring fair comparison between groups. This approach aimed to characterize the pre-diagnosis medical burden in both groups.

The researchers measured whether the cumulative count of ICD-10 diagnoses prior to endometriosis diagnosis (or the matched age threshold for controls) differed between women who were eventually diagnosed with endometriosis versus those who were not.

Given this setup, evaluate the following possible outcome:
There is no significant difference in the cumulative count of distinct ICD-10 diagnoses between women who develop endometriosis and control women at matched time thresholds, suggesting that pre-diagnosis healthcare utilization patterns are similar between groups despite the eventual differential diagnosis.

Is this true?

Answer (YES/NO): NO